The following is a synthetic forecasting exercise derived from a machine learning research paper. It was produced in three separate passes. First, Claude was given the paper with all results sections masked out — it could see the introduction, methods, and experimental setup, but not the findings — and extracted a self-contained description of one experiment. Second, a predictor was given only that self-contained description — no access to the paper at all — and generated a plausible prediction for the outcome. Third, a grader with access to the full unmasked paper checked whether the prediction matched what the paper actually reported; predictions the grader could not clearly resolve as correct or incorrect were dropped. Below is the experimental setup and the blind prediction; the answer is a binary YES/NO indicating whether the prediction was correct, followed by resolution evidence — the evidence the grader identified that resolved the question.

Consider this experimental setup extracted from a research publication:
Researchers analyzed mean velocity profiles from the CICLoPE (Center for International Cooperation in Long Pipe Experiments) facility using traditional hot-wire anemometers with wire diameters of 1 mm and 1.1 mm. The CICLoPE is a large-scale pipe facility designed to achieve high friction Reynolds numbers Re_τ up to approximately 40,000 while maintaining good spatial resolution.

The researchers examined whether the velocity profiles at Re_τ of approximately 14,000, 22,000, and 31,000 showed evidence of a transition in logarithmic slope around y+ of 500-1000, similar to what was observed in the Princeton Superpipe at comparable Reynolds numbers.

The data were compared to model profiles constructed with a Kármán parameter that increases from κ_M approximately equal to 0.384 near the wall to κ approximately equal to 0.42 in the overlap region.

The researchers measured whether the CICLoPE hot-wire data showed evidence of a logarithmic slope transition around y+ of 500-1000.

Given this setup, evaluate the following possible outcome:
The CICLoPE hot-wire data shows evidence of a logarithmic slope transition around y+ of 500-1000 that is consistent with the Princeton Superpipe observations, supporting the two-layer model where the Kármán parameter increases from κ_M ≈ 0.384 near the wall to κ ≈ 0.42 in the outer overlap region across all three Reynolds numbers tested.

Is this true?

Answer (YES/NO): NO